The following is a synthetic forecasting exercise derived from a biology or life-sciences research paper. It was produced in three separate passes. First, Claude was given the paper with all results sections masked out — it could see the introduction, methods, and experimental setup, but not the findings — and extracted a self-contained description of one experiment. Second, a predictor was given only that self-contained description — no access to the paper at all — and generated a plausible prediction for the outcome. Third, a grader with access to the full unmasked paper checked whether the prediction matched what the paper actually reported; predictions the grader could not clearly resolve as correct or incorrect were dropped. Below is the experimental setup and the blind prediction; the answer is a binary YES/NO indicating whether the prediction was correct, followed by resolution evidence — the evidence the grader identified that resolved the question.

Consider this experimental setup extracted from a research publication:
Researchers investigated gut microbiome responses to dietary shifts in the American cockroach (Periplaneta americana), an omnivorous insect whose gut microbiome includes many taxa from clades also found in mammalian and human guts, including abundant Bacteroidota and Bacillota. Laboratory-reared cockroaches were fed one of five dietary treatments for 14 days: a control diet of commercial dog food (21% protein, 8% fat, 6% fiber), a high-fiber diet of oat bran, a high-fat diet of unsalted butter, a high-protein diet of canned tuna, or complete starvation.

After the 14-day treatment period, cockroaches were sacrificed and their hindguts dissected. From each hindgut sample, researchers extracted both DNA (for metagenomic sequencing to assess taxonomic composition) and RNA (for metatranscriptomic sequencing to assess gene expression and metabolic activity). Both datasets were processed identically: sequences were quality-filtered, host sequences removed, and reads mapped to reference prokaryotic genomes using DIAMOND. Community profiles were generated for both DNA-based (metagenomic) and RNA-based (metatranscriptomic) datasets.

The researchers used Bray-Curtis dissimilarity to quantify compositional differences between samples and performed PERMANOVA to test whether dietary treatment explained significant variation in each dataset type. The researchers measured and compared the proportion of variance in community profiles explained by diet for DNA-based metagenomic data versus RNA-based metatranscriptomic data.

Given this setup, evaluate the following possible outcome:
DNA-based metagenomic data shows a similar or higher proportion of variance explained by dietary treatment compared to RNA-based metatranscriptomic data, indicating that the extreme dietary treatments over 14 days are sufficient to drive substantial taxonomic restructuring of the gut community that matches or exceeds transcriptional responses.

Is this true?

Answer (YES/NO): NO